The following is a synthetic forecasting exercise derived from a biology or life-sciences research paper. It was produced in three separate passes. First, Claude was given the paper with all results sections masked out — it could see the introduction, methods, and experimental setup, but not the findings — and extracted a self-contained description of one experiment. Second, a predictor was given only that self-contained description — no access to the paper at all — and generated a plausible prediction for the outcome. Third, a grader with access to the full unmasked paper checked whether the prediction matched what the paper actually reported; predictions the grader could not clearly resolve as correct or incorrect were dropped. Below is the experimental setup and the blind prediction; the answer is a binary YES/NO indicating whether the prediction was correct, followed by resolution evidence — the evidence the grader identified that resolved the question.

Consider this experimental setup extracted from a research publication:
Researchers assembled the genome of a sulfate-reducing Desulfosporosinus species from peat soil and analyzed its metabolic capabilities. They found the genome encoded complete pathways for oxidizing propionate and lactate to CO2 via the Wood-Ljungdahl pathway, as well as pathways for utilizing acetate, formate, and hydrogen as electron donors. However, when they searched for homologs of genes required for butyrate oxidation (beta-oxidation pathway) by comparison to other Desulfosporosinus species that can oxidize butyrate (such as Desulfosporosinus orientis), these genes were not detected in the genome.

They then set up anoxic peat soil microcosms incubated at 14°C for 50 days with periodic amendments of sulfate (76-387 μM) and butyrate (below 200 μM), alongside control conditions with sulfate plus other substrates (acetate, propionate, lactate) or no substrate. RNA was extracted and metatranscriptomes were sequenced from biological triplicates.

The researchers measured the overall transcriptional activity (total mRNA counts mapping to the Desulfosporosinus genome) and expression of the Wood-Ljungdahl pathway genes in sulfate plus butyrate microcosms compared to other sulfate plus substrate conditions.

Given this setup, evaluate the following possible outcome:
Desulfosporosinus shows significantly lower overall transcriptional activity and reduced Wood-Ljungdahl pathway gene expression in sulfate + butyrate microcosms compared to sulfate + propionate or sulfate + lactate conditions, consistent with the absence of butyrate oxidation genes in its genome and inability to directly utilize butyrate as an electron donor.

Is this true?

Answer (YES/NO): NO